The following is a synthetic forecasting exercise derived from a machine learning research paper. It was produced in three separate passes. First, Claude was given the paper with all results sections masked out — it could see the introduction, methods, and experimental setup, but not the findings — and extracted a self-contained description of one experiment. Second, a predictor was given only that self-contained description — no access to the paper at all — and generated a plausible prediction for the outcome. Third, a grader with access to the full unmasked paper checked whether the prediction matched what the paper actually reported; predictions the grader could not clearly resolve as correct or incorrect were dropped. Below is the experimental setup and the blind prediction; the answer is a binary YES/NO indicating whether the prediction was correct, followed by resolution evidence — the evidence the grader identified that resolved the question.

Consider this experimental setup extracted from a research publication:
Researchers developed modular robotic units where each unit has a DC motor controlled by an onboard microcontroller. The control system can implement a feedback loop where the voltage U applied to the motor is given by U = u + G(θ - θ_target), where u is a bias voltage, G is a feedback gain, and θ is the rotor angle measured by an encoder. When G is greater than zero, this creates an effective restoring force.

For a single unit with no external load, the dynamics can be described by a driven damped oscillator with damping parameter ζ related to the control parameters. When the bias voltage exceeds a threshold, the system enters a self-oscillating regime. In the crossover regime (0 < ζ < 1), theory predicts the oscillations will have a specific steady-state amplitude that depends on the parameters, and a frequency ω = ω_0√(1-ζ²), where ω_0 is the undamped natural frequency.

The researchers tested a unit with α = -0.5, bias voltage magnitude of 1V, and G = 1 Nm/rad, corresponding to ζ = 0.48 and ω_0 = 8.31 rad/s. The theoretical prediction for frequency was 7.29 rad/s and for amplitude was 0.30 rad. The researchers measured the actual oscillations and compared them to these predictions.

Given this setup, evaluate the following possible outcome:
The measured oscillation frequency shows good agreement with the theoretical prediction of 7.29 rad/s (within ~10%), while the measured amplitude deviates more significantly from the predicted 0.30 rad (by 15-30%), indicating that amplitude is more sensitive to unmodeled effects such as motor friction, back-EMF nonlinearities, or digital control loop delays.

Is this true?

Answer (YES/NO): NO